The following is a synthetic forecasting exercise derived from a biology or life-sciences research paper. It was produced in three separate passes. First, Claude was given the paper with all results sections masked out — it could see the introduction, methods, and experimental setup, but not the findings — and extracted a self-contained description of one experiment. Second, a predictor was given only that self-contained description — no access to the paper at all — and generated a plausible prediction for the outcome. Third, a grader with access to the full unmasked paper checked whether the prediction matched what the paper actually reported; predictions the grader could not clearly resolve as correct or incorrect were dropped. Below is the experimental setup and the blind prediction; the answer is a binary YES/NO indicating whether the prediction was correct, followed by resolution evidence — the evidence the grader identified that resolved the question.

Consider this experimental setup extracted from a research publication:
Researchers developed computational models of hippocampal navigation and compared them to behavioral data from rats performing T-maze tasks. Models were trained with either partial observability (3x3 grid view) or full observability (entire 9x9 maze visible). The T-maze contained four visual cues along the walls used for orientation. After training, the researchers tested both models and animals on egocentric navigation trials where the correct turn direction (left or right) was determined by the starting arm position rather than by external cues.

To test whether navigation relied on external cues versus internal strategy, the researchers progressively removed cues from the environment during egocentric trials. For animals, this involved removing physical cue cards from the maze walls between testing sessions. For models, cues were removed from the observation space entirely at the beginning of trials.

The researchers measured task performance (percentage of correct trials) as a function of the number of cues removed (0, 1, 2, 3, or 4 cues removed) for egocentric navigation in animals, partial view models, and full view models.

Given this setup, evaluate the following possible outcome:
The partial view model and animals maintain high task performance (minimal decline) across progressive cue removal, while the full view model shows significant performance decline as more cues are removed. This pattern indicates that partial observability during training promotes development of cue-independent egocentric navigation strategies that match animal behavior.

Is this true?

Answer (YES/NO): YES